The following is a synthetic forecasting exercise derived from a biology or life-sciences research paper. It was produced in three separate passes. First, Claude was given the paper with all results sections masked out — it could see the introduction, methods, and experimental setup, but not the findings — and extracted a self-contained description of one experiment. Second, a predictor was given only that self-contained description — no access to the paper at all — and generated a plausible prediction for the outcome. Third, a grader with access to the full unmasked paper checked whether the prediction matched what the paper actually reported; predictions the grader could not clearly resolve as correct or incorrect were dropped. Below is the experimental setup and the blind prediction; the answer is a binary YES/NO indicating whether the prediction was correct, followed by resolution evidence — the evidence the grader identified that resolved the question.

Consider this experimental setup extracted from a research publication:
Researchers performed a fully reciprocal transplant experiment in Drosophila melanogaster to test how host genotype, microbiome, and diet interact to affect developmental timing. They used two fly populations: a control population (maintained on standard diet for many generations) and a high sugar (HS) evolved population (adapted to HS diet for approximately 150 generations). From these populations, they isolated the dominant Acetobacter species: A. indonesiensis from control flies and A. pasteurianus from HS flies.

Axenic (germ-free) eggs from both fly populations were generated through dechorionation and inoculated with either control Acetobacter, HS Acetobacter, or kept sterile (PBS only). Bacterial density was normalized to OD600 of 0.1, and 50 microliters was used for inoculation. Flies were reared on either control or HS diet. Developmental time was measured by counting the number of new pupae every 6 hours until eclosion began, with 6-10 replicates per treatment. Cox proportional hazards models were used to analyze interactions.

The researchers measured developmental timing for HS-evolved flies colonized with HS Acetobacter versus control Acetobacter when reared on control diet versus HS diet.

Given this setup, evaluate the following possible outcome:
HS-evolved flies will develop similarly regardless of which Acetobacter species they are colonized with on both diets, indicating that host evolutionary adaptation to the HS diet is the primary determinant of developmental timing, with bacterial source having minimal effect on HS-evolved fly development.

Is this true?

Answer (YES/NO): NO